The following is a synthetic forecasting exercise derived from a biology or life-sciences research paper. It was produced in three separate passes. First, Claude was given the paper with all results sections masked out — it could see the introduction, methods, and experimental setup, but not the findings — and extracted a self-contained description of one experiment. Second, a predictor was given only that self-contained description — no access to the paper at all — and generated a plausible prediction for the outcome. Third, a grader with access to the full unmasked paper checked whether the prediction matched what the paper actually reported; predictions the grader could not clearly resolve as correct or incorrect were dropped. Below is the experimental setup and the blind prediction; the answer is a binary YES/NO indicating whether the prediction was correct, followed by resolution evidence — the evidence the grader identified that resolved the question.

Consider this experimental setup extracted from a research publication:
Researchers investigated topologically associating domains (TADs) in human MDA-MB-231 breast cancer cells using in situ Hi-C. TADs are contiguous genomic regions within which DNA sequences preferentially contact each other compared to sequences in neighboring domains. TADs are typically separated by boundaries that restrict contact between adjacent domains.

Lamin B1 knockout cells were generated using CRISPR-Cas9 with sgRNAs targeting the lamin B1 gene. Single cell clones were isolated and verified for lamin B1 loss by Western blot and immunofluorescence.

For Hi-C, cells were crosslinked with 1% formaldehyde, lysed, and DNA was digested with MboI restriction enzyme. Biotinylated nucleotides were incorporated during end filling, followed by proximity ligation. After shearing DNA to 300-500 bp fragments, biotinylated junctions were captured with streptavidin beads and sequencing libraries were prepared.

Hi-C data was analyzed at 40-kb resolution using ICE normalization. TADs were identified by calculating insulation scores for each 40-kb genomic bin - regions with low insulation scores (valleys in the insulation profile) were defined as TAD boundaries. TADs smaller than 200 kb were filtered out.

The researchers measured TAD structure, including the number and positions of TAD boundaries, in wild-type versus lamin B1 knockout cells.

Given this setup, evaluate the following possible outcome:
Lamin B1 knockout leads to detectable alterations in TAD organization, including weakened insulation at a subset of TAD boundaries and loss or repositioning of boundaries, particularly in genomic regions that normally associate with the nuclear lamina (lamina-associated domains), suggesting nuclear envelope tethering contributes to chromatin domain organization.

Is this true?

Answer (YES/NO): NO